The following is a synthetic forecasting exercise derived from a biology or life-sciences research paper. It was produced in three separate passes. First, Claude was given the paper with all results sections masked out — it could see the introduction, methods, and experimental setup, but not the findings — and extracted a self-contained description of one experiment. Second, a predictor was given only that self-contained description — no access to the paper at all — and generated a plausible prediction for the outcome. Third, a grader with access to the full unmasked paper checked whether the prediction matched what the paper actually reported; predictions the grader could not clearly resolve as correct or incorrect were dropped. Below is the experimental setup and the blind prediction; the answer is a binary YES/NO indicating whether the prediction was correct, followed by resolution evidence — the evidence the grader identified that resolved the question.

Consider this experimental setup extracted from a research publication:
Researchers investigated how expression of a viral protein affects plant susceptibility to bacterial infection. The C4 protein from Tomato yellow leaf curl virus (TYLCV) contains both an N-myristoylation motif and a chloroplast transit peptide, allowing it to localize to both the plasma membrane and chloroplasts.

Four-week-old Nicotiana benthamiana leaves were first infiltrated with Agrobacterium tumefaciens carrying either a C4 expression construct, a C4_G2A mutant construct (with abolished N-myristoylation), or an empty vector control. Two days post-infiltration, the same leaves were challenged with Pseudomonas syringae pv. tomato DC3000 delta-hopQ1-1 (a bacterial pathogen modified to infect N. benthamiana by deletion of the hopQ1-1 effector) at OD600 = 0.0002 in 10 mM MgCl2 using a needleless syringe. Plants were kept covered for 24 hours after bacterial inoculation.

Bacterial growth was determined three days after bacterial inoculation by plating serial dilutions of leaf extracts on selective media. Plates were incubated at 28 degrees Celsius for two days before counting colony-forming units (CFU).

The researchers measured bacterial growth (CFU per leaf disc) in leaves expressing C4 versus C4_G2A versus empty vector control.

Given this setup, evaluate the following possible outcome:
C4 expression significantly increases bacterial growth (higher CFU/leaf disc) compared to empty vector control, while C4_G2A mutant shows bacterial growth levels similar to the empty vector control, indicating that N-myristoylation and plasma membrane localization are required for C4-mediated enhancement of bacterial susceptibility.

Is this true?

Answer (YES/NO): NO